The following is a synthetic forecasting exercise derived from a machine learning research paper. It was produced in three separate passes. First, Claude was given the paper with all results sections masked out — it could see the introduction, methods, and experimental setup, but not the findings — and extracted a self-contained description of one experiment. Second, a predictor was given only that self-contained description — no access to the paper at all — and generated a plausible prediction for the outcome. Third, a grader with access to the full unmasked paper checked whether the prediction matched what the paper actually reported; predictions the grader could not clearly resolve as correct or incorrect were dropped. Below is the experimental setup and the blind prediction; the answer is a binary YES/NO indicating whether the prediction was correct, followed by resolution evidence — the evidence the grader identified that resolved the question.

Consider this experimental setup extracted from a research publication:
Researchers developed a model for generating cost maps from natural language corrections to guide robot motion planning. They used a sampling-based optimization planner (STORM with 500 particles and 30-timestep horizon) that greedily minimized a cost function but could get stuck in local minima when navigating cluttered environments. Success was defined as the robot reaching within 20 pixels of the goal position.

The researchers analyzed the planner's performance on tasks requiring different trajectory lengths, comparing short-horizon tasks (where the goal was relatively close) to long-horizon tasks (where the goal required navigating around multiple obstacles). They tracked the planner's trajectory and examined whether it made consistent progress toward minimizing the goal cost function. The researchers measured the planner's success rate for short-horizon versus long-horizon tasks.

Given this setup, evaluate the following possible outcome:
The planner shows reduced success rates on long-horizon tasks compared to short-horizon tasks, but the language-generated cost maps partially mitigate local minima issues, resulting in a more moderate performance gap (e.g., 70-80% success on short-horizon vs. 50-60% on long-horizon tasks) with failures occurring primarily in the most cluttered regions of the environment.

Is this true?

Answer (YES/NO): NO